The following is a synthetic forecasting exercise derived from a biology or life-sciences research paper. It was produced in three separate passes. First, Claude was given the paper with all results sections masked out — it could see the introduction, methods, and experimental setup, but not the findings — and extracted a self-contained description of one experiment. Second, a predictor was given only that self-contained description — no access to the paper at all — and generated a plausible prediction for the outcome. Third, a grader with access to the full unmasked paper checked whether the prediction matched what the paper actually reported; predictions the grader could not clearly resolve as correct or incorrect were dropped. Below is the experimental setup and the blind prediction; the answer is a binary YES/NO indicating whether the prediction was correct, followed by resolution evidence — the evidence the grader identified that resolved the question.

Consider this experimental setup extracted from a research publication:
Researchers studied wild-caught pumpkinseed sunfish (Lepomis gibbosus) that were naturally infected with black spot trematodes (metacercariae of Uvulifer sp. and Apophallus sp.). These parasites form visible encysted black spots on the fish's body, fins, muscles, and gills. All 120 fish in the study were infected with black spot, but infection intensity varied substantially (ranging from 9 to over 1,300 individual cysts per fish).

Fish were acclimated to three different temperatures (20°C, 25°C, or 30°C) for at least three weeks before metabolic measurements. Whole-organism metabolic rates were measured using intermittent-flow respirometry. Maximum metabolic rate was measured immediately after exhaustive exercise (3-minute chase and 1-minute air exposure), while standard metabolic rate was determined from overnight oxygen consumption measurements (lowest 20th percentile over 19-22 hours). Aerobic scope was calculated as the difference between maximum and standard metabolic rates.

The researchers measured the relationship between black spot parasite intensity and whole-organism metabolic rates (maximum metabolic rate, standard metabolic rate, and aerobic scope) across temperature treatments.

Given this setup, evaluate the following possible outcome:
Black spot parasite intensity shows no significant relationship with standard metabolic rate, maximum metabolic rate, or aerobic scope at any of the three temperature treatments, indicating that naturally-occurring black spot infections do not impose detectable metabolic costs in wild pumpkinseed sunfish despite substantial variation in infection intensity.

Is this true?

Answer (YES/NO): NO